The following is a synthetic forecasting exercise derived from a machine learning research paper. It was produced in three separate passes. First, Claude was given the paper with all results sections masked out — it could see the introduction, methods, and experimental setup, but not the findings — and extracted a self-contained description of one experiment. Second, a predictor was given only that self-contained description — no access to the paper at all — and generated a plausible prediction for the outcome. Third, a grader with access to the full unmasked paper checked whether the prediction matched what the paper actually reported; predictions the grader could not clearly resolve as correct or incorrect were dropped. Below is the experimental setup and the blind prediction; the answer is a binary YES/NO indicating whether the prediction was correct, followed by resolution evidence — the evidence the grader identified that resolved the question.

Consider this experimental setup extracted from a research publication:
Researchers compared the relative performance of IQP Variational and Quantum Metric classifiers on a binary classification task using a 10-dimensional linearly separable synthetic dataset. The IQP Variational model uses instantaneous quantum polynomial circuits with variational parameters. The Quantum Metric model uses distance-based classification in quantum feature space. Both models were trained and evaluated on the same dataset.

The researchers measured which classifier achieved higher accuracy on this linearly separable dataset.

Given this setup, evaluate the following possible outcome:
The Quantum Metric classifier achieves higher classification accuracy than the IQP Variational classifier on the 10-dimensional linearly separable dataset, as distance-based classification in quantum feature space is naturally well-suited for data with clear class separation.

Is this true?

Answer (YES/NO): NO